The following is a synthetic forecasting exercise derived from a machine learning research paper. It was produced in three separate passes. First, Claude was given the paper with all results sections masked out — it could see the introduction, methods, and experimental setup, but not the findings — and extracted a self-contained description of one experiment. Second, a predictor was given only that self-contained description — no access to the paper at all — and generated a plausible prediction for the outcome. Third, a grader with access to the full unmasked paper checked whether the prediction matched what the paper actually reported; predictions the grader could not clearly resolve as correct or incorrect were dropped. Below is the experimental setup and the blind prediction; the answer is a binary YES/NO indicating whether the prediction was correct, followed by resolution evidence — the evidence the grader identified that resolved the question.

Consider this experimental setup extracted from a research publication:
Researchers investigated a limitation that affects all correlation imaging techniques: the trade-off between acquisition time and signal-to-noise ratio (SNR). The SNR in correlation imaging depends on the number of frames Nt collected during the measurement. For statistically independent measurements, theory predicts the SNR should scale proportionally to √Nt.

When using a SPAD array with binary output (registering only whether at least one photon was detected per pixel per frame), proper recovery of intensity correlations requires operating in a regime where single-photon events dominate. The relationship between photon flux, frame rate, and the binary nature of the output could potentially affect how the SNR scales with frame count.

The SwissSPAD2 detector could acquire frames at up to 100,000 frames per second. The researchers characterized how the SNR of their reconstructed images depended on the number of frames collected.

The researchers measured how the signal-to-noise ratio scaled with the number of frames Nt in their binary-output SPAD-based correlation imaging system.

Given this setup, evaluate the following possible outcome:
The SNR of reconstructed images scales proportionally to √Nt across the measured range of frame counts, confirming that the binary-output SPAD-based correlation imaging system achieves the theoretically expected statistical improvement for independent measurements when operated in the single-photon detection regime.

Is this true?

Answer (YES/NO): NO